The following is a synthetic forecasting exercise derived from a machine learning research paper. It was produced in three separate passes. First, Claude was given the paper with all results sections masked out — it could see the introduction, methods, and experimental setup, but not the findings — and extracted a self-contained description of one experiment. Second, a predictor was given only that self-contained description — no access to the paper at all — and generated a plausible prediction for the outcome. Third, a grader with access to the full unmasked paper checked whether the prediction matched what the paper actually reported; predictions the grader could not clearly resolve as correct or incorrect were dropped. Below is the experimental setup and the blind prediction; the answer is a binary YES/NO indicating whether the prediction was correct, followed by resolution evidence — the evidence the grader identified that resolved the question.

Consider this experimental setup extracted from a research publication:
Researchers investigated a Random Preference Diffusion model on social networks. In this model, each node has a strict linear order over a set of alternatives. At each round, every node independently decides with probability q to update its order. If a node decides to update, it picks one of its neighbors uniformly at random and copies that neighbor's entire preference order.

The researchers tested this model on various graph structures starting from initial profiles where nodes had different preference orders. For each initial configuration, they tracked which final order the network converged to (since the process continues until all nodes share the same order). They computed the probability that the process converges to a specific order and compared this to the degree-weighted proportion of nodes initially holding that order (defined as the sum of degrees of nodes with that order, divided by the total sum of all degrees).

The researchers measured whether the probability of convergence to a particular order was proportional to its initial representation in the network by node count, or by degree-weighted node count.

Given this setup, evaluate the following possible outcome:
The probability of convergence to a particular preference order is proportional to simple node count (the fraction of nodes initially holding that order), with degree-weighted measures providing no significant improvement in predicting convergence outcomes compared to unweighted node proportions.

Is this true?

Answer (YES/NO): NO